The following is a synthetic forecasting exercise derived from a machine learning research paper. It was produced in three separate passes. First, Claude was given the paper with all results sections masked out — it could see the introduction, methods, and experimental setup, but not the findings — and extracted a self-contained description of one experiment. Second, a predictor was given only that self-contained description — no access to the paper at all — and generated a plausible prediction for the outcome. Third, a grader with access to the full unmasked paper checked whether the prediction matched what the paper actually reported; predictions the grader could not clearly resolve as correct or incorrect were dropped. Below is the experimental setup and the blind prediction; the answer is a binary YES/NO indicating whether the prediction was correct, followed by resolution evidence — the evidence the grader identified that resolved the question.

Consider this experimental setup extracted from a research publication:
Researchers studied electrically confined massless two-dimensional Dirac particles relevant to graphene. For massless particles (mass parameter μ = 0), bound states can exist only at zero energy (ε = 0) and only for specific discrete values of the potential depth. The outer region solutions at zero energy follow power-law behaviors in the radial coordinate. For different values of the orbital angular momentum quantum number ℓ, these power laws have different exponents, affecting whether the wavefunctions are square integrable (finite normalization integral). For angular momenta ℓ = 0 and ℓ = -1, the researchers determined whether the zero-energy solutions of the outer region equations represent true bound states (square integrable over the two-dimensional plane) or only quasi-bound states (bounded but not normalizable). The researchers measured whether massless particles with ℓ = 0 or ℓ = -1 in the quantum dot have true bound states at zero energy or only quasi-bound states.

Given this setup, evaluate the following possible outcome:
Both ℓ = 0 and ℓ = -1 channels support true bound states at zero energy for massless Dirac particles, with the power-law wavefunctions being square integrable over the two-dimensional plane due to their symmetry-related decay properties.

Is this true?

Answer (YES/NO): NO